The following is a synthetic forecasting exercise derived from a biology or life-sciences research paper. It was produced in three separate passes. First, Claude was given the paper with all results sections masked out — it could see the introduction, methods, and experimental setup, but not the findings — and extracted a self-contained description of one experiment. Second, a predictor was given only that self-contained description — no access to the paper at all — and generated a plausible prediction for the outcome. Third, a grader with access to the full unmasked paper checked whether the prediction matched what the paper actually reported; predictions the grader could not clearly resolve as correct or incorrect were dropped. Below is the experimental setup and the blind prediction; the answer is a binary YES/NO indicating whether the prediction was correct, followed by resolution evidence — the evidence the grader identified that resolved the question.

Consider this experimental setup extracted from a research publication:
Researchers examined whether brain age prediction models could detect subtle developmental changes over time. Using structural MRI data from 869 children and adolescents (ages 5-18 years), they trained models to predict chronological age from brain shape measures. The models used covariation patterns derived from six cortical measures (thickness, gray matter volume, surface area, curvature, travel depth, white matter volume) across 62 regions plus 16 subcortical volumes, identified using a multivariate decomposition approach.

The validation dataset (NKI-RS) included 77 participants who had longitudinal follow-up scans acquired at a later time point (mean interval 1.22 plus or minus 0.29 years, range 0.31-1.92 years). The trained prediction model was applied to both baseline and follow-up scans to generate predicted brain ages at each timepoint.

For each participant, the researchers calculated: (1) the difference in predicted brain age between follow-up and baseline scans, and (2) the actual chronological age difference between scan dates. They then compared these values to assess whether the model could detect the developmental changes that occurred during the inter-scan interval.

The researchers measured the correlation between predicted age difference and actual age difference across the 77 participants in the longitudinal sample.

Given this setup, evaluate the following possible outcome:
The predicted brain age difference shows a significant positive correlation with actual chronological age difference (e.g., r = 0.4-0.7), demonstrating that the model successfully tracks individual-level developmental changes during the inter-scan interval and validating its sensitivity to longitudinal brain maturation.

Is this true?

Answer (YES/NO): NO